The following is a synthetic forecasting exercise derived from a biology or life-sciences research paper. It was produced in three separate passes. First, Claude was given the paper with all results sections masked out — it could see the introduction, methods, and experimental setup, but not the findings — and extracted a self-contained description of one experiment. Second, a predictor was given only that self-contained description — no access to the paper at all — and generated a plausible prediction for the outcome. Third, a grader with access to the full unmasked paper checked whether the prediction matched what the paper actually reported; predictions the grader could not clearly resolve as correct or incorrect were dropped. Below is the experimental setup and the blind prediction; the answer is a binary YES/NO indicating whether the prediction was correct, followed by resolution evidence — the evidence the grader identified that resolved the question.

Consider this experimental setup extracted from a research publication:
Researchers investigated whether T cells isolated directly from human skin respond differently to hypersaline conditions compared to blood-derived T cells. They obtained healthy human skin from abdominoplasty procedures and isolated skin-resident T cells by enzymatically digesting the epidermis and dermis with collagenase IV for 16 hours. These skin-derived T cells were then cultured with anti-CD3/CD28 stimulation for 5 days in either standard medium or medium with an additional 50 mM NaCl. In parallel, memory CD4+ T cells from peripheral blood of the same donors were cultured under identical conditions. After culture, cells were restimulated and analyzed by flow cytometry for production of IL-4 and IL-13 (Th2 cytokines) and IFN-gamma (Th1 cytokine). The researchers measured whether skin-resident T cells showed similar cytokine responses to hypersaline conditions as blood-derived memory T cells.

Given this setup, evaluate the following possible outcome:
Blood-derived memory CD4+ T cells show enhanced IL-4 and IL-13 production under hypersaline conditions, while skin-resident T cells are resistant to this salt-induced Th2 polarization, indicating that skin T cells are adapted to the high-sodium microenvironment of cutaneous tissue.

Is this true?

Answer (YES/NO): NO